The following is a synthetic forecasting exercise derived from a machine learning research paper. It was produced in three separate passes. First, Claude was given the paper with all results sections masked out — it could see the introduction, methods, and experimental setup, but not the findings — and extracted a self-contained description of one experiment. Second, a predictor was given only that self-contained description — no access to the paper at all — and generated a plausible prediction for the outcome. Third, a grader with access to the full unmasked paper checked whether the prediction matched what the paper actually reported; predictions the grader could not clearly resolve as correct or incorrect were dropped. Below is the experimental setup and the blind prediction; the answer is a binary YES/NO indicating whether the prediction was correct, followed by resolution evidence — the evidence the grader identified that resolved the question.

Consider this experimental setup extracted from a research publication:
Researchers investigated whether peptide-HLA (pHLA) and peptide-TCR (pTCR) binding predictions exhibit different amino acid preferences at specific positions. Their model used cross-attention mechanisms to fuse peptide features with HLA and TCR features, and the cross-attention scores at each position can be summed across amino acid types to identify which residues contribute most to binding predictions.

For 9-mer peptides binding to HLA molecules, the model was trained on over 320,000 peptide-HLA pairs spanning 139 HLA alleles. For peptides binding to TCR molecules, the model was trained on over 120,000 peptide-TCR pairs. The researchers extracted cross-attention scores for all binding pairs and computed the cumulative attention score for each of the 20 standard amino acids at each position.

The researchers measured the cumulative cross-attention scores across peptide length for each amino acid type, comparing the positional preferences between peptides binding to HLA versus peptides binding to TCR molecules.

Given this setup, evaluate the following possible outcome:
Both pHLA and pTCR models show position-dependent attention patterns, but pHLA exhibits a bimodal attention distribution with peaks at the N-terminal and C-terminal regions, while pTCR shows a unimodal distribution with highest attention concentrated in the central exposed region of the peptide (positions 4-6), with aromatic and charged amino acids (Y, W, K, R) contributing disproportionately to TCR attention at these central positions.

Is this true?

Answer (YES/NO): NO